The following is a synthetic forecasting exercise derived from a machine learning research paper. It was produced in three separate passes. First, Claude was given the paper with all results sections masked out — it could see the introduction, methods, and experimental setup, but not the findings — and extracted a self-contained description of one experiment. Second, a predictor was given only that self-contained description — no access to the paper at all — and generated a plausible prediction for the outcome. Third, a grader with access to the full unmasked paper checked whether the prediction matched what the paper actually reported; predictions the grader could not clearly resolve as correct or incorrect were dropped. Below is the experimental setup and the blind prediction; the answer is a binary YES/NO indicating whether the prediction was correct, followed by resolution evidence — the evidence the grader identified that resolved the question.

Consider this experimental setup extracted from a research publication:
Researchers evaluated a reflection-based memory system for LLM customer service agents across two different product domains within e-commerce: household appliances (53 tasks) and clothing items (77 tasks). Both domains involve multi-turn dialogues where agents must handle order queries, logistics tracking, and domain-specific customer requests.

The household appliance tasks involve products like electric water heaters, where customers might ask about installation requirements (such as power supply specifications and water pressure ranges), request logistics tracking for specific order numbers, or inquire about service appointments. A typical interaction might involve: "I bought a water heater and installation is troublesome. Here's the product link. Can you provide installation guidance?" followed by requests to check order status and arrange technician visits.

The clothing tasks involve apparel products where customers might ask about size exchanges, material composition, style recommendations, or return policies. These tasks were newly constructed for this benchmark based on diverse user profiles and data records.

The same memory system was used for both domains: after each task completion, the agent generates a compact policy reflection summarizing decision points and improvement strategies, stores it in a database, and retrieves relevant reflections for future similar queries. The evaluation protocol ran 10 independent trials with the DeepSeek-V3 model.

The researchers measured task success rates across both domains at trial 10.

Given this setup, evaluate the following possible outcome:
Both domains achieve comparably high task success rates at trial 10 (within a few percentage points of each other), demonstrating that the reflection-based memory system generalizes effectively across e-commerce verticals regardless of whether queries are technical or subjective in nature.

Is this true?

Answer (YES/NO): NO